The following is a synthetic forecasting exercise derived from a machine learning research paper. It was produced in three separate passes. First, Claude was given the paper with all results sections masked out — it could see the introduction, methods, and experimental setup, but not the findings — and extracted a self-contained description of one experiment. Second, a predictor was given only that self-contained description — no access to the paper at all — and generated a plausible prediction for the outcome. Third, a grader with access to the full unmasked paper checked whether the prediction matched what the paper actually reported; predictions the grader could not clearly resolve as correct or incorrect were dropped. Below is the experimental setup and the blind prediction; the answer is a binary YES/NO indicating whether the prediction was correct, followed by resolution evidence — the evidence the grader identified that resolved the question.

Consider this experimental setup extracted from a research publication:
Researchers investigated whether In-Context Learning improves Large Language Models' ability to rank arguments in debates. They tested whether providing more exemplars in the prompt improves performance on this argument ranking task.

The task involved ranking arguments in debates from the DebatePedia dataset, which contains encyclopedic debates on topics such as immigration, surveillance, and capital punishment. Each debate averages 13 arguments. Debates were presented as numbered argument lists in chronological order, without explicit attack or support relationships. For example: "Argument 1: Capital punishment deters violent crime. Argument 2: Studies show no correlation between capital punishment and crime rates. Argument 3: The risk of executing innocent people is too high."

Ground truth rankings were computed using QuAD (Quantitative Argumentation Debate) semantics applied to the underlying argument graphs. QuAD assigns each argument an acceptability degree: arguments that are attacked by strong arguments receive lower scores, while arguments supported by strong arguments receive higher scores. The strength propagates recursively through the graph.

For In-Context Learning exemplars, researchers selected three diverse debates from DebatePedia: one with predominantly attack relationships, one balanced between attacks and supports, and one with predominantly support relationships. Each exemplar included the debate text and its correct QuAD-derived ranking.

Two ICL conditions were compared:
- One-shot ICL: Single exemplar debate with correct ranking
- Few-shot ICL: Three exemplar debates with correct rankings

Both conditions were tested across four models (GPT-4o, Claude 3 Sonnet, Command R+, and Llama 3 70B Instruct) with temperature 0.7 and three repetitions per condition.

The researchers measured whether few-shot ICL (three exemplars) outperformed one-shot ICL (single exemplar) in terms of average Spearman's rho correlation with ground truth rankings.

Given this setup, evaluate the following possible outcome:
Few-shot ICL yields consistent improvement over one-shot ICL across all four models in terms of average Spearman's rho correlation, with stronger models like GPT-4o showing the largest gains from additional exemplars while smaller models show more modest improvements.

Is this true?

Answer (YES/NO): NO